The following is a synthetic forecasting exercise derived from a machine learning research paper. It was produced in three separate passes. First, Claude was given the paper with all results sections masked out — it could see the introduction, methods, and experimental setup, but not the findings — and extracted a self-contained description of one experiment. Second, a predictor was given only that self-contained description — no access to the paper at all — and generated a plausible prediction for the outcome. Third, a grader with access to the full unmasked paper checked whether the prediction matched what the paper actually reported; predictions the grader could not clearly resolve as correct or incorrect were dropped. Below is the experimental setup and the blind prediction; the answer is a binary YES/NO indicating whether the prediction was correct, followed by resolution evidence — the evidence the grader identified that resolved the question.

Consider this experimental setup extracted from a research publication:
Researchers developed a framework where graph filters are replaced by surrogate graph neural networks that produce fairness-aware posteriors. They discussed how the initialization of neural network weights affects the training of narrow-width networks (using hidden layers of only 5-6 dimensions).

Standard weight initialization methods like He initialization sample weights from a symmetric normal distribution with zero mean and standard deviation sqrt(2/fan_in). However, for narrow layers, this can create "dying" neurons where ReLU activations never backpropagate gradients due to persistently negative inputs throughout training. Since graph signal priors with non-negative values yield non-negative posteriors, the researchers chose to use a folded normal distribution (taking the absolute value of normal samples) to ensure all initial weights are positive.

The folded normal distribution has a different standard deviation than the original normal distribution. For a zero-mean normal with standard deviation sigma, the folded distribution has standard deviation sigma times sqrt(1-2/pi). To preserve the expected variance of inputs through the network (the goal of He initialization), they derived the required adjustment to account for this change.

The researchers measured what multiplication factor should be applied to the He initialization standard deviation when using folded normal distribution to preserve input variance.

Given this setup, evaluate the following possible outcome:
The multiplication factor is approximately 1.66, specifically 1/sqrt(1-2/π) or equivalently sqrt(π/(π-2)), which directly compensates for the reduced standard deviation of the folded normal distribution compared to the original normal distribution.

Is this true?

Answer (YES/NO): YES